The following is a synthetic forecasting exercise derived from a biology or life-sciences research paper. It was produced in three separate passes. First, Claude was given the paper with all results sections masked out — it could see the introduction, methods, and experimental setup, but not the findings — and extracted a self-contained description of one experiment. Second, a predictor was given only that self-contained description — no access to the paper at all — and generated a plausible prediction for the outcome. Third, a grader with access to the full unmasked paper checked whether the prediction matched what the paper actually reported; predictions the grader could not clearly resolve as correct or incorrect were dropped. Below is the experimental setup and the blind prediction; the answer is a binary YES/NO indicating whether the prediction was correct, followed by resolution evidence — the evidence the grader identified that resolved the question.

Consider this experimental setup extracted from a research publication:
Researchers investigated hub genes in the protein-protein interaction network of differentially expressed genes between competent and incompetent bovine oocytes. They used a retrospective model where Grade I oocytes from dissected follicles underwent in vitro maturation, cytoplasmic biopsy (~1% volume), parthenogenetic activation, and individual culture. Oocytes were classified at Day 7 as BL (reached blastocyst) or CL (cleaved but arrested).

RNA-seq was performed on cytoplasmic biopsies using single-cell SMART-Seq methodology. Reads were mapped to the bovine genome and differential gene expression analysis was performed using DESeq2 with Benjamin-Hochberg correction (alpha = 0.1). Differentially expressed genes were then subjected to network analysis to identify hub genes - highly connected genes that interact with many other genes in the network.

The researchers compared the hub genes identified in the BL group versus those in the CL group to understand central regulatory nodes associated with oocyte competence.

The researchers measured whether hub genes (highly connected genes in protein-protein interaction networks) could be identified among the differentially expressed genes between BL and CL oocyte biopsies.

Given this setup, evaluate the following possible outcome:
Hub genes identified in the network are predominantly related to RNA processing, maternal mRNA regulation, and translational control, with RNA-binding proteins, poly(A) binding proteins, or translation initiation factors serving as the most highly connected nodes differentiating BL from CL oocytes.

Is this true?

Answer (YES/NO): NO